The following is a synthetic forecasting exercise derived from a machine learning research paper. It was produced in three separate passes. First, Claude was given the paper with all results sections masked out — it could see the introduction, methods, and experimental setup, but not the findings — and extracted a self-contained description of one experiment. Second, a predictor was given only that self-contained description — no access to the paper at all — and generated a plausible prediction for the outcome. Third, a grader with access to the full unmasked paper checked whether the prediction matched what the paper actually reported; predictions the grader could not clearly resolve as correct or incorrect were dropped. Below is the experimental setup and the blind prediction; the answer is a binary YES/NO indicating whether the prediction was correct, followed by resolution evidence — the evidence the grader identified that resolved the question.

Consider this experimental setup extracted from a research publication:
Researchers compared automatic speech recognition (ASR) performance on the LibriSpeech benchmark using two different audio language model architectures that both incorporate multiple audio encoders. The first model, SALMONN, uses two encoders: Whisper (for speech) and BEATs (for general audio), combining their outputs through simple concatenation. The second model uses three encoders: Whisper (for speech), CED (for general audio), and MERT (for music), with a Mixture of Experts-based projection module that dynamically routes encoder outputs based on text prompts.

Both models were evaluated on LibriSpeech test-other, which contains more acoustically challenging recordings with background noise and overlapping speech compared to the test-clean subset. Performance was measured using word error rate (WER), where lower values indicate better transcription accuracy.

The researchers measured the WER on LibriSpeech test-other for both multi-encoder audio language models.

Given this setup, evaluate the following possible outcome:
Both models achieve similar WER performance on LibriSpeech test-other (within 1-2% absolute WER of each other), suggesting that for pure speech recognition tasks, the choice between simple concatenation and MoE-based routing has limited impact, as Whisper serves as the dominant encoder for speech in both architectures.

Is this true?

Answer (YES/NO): YES